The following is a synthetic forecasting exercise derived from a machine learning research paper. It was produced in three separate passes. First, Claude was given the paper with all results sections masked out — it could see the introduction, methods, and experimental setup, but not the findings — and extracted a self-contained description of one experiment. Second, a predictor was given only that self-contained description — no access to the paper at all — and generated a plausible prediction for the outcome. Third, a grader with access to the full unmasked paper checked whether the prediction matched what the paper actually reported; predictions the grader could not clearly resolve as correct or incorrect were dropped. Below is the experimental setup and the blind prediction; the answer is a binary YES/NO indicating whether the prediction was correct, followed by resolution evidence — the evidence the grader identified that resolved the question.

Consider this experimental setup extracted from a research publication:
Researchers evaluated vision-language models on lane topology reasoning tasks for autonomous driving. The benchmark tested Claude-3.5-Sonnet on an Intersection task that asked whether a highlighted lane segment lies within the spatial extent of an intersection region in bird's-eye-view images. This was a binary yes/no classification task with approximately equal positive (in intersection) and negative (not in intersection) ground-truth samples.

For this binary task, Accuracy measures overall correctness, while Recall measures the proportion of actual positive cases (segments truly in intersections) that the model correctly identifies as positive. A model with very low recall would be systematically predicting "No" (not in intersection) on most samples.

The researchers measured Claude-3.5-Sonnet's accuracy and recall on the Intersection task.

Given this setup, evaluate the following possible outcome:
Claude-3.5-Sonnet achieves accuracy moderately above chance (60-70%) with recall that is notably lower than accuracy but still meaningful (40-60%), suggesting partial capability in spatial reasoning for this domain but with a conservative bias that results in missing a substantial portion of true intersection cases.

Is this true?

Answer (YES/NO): NO